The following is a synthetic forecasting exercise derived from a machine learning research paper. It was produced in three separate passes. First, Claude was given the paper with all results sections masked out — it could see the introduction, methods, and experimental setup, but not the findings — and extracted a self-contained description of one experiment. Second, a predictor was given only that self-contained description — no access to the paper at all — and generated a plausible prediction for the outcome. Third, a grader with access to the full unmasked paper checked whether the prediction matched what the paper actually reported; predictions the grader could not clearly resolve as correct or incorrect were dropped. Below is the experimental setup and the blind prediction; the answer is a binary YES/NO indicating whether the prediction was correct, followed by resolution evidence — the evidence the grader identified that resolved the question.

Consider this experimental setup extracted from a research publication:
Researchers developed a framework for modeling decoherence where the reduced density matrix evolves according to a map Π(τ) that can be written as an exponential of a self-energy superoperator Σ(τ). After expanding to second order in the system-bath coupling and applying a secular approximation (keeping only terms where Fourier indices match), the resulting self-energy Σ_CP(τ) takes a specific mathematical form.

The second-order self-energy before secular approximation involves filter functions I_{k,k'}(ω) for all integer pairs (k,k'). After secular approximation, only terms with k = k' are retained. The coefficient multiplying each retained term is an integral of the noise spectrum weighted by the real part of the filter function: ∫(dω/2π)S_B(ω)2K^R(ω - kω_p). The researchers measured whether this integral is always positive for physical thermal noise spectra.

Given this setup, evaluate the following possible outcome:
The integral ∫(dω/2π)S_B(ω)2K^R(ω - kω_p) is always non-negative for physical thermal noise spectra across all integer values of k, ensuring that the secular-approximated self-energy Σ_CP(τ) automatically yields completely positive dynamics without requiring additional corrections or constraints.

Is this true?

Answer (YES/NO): YES